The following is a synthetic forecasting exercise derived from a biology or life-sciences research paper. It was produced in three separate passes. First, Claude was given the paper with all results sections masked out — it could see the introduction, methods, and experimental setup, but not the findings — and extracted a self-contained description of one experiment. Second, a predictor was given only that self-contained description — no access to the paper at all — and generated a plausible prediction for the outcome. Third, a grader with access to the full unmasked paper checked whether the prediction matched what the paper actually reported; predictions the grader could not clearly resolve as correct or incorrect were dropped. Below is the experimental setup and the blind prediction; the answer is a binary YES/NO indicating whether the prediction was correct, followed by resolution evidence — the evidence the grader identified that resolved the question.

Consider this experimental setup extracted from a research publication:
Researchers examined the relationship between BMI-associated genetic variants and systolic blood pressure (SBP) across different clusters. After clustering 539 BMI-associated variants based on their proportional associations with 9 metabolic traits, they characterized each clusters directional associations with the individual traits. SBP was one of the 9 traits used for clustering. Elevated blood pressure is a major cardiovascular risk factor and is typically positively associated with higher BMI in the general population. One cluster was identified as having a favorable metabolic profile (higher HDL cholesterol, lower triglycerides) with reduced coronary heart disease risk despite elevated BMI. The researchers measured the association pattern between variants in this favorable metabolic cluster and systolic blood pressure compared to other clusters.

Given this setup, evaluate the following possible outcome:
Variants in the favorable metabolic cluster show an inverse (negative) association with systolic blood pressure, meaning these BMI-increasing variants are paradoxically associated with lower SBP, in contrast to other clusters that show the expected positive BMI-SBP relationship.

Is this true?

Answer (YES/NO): YES